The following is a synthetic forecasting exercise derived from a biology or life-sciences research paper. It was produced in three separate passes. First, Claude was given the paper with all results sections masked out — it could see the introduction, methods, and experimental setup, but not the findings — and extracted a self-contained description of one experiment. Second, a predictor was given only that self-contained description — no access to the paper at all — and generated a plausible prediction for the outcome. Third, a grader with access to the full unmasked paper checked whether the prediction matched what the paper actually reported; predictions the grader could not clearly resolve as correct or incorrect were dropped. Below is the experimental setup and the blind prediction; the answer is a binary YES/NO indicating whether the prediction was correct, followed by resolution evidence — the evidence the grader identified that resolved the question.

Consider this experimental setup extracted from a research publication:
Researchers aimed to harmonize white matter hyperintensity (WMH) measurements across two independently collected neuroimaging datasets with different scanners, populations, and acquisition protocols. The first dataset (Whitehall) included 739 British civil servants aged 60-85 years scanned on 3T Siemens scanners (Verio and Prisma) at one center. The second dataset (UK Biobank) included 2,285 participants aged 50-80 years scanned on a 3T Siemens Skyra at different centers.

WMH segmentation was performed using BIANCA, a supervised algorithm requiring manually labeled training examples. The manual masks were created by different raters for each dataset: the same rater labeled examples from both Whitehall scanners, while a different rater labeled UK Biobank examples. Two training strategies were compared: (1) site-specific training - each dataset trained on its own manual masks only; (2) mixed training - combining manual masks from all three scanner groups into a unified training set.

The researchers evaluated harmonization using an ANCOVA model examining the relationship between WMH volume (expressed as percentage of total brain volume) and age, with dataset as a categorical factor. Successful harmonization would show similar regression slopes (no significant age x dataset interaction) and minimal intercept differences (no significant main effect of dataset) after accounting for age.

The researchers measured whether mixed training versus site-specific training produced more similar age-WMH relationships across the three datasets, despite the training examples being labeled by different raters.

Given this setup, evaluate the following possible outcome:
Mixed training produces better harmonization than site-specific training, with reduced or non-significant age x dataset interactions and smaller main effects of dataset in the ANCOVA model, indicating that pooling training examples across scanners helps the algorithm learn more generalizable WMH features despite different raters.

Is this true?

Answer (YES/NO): YES